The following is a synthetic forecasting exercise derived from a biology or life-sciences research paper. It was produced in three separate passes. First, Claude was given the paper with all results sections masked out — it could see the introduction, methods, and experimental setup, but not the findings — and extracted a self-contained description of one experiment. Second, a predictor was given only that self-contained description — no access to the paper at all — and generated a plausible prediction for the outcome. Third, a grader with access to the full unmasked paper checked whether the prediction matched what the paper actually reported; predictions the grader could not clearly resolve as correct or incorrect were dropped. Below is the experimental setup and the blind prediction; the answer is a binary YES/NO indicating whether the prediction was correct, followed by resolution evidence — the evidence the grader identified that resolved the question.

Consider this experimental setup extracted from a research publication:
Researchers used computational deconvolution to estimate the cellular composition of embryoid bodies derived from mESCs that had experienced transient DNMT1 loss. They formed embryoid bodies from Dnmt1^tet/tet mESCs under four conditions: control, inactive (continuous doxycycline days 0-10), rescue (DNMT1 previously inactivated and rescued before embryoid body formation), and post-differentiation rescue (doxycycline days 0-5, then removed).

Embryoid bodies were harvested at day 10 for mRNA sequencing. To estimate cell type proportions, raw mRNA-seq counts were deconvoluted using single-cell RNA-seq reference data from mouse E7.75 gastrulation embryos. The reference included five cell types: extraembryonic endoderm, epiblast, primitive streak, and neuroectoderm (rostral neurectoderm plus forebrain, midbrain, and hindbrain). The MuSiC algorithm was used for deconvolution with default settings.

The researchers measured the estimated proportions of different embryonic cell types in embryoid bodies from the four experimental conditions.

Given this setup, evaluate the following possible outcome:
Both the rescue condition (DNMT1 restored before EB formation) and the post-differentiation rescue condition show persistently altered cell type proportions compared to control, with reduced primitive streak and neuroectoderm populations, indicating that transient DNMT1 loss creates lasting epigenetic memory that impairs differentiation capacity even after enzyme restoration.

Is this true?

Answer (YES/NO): NO